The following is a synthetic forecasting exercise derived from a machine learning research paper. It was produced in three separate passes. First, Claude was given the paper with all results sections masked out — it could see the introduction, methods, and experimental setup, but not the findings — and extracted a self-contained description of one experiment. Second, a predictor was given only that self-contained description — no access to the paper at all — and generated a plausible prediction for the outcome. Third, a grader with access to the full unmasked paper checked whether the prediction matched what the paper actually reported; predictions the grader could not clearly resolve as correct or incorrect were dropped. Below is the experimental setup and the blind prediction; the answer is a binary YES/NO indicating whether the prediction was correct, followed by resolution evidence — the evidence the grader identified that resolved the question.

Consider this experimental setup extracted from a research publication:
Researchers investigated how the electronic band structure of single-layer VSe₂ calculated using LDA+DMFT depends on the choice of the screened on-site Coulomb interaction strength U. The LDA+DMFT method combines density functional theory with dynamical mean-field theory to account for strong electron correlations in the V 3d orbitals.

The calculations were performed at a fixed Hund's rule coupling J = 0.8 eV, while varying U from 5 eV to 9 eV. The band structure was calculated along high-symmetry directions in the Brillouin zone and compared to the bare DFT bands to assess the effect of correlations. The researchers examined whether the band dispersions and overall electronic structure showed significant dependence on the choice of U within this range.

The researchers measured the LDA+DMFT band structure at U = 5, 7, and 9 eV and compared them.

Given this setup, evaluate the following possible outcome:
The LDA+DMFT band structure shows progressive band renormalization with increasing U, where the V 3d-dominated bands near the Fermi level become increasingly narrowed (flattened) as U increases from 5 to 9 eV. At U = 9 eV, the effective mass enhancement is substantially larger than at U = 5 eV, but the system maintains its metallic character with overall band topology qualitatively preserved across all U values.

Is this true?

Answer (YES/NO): NO